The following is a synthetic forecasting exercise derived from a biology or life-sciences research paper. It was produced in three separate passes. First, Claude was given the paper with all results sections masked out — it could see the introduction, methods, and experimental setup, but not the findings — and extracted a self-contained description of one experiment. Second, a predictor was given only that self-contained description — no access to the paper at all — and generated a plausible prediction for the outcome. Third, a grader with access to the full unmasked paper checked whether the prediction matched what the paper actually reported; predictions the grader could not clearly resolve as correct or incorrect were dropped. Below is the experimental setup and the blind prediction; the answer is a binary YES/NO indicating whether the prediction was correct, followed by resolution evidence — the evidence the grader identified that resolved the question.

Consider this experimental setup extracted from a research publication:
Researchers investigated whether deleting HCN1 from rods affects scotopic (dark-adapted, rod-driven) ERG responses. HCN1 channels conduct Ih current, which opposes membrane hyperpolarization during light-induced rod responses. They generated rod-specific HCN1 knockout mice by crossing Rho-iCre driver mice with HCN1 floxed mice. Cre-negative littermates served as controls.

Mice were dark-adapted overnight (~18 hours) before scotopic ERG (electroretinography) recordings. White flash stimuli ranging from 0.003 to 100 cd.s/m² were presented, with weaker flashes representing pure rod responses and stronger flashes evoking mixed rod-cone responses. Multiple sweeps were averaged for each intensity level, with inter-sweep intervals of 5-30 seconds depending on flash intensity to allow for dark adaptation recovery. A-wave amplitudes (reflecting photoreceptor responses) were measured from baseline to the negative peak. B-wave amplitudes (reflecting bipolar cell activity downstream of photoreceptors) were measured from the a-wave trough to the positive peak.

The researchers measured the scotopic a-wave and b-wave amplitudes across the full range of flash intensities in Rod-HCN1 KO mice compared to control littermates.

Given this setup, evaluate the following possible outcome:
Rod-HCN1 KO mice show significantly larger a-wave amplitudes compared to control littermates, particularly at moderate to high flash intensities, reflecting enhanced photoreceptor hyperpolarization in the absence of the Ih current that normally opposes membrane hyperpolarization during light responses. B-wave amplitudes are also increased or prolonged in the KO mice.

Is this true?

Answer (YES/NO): NO